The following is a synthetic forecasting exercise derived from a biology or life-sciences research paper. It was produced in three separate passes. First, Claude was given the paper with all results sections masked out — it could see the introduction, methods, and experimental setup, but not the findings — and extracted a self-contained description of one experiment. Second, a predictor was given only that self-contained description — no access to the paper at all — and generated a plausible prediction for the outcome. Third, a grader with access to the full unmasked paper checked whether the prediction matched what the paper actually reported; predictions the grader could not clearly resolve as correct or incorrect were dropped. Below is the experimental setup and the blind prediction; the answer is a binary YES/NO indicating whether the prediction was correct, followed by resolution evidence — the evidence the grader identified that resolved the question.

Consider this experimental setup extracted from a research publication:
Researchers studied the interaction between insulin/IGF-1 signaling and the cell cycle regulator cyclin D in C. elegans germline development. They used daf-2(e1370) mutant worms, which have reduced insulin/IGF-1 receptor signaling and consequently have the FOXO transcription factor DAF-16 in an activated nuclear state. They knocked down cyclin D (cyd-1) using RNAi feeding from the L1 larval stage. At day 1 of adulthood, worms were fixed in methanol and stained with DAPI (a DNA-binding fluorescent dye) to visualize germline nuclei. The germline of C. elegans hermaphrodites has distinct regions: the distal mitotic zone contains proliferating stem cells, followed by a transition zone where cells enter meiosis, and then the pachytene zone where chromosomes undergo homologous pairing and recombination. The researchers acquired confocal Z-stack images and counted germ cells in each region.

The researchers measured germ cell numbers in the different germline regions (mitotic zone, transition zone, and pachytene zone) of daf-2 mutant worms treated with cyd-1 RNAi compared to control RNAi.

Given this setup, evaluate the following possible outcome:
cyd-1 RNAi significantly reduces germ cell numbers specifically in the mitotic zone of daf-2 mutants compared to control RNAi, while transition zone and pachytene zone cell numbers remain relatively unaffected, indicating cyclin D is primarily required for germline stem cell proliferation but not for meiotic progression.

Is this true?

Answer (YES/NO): NO